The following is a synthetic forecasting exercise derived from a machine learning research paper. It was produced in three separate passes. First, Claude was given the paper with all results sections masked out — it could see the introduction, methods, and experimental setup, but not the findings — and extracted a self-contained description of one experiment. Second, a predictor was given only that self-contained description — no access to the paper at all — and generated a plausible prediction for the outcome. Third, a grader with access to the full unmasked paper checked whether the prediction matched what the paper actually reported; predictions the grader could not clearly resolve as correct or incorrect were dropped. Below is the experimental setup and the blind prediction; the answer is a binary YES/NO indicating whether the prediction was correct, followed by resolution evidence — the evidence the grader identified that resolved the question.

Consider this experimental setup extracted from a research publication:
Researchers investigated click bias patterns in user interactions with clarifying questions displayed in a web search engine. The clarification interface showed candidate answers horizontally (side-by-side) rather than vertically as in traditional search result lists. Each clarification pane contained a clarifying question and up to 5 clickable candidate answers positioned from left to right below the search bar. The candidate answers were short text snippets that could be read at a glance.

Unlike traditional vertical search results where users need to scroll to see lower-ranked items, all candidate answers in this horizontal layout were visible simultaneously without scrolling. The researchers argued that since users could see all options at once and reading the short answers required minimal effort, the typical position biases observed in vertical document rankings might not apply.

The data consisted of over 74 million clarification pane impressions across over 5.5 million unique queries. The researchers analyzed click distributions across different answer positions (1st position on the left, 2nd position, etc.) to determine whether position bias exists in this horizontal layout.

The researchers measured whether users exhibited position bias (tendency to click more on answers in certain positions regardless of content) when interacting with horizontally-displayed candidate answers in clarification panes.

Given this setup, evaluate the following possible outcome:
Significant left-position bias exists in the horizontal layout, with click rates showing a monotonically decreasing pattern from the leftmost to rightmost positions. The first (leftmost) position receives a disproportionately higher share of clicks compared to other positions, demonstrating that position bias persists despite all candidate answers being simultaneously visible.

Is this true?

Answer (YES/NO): YES